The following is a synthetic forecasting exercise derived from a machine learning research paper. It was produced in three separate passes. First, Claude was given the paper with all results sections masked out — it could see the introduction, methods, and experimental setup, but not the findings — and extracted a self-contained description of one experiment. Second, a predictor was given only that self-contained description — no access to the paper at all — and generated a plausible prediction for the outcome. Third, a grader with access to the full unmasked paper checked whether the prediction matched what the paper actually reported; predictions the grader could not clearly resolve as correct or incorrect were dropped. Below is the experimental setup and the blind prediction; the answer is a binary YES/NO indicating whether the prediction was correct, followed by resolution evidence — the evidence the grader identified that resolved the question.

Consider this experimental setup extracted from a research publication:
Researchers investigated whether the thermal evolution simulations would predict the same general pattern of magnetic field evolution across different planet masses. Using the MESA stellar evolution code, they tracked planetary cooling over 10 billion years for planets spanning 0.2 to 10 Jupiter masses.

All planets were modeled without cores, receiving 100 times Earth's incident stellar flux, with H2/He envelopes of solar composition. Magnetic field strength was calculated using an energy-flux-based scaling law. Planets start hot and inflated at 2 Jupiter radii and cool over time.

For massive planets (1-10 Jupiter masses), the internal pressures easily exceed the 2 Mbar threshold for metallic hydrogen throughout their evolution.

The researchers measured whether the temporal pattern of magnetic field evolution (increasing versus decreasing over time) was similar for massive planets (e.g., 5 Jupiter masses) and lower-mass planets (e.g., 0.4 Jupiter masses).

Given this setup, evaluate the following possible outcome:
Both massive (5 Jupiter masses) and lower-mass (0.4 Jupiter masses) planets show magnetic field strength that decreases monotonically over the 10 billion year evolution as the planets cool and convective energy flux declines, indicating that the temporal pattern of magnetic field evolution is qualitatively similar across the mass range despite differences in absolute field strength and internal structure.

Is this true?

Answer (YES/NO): YES